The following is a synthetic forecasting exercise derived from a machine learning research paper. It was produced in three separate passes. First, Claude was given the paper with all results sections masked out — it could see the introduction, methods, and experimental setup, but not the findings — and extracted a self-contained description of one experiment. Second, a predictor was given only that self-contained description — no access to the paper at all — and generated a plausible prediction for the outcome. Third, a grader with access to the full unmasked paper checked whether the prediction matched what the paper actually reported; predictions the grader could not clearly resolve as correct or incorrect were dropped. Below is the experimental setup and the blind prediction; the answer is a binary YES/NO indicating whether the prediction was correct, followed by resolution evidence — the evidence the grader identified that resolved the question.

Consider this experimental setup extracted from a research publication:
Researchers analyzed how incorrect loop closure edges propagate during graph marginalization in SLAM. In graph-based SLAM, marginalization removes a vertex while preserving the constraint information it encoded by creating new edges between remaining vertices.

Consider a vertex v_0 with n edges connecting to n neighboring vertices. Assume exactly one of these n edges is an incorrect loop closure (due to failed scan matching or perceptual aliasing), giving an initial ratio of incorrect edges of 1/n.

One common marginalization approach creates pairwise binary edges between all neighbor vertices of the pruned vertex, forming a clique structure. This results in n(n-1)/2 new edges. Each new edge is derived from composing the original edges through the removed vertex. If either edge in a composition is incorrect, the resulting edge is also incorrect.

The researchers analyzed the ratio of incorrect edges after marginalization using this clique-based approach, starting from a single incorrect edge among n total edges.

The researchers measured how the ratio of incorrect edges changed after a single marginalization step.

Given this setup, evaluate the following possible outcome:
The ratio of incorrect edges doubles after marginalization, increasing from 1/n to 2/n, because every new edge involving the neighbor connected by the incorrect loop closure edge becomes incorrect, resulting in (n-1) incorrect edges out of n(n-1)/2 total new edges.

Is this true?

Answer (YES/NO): YES